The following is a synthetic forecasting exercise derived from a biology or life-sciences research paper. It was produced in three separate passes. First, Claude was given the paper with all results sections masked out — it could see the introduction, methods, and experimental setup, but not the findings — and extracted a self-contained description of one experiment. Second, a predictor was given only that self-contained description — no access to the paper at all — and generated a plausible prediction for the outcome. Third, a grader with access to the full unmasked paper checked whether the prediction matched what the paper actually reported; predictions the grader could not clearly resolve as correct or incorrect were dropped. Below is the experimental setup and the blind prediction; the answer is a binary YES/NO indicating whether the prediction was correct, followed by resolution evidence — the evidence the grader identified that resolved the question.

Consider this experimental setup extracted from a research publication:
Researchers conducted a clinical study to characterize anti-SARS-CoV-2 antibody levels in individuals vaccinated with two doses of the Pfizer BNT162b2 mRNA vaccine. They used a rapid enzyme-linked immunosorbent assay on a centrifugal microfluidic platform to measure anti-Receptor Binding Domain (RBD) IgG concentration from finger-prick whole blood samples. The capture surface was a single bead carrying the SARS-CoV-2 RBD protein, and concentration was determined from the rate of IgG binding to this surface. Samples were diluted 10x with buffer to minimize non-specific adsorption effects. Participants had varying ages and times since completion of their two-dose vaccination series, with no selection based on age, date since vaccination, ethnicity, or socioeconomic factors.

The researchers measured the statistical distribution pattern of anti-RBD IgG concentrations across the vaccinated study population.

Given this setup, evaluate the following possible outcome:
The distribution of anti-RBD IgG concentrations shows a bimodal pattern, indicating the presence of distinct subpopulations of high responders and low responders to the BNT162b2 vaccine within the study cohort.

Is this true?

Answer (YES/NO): NO